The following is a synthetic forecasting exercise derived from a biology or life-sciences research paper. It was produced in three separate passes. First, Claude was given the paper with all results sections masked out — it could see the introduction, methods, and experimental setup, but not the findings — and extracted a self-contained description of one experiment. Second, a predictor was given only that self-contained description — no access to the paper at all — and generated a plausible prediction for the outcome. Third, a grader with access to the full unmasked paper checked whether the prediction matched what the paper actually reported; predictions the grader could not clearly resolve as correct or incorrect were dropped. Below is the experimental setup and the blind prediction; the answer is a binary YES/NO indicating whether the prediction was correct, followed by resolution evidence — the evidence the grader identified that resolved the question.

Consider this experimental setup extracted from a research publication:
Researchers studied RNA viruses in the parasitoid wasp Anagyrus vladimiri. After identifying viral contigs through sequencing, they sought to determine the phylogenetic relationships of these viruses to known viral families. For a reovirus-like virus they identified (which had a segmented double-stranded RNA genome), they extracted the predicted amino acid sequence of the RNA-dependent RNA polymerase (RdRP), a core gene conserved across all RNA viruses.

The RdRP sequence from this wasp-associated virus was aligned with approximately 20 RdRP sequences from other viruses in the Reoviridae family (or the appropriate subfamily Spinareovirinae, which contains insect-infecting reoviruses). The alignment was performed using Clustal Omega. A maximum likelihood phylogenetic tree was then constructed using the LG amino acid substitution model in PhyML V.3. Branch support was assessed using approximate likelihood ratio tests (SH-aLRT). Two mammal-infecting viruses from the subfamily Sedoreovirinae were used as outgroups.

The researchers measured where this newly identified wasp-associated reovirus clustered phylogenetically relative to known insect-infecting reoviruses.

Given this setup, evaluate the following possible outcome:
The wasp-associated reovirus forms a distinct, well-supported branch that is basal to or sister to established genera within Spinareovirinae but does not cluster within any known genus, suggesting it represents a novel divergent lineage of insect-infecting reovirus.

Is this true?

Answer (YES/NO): NO